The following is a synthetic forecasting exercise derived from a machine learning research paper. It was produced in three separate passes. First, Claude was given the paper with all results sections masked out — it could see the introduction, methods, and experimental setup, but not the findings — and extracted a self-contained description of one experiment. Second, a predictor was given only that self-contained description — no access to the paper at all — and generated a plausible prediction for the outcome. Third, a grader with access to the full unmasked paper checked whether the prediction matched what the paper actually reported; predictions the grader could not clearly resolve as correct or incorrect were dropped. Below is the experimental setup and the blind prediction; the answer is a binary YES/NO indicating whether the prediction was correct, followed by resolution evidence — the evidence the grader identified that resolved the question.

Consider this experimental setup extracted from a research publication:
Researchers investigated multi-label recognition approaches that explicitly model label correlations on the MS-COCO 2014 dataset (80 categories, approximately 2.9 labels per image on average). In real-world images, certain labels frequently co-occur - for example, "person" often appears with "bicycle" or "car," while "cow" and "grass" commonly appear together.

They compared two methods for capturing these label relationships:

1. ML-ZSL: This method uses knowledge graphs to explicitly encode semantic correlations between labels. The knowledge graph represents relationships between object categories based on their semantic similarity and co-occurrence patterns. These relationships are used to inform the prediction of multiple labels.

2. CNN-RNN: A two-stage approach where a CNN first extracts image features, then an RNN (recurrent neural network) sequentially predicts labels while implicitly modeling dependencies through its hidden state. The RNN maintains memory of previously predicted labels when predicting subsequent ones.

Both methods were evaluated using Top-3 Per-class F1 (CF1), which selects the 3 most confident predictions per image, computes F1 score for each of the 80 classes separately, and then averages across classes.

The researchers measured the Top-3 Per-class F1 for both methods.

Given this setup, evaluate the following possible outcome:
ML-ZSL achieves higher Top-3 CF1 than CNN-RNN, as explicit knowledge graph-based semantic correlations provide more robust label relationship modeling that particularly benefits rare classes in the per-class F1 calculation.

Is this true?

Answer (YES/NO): YES